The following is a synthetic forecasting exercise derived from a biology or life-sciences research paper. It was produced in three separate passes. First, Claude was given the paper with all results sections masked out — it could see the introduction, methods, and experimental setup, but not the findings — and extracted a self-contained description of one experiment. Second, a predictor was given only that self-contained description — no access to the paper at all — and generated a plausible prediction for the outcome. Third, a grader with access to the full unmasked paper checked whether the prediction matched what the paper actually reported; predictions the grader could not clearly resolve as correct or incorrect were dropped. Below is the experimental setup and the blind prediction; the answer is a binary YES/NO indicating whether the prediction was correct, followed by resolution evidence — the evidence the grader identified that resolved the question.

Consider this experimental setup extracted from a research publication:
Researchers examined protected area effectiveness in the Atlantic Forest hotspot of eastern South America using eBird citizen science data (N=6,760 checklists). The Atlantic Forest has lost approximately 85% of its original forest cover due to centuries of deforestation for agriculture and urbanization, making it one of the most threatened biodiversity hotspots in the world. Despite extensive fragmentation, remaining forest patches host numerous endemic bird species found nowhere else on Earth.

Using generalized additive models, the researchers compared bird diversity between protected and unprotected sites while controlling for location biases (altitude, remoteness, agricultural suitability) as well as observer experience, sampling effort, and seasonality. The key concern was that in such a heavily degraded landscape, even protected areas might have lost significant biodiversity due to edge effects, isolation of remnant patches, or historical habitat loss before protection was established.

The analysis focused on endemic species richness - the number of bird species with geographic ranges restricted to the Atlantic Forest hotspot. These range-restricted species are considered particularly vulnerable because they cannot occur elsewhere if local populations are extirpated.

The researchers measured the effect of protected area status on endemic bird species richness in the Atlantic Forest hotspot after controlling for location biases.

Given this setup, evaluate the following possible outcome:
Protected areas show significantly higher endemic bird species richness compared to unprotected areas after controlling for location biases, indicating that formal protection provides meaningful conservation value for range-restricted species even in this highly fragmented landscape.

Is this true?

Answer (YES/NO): YES